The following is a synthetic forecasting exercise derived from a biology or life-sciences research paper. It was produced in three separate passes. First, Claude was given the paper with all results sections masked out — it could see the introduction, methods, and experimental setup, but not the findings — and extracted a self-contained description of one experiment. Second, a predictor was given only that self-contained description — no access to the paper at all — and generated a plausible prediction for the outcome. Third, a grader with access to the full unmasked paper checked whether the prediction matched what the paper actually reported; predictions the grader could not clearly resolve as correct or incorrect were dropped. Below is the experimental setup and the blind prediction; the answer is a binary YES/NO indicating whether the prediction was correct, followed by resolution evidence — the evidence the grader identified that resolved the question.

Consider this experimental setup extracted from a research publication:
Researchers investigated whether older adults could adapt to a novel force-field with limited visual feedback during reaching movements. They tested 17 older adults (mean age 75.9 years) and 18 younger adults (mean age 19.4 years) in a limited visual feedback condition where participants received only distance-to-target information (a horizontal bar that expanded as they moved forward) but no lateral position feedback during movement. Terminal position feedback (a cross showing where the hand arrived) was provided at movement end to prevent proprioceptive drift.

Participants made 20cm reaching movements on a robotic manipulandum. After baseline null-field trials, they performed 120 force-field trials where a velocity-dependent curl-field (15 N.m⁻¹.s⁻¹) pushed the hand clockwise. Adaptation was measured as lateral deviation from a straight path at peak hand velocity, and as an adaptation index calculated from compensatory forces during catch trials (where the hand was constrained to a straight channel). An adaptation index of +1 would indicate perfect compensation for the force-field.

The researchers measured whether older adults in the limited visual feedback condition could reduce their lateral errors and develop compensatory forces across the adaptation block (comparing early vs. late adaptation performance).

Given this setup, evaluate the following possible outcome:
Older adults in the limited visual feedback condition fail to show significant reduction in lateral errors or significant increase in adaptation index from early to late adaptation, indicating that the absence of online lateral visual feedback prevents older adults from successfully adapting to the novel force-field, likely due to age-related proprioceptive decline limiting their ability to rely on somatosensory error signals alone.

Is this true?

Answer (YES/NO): NO